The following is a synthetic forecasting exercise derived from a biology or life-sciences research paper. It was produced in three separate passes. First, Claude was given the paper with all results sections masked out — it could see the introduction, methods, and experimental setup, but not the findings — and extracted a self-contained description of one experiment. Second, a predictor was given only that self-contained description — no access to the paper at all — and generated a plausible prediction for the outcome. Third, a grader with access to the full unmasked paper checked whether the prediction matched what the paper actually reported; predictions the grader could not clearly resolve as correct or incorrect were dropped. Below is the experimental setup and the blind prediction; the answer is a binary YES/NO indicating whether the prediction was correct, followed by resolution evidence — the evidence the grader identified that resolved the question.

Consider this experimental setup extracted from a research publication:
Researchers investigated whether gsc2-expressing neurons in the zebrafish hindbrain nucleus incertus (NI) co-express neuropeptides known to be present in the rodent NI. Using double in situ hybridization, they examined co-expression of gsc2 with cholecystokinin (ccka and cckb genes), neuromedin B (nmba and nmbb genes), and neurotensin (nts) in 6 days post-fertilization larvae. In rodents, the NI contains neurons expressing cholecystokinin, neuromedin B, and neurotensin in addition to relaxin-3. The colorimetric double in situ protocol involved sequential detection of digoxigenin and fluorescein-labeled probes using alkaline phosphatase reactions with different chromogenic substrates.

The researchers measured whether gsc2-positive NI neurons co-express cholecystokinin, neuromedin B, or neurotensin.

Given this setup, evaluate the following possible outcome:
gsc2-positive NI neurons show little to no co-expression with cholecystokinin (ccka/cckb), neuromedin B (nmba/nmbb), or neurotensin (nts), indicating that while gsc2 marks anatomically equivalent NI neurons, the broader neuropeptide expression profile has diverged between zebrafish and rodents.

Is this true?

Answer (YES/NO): YES